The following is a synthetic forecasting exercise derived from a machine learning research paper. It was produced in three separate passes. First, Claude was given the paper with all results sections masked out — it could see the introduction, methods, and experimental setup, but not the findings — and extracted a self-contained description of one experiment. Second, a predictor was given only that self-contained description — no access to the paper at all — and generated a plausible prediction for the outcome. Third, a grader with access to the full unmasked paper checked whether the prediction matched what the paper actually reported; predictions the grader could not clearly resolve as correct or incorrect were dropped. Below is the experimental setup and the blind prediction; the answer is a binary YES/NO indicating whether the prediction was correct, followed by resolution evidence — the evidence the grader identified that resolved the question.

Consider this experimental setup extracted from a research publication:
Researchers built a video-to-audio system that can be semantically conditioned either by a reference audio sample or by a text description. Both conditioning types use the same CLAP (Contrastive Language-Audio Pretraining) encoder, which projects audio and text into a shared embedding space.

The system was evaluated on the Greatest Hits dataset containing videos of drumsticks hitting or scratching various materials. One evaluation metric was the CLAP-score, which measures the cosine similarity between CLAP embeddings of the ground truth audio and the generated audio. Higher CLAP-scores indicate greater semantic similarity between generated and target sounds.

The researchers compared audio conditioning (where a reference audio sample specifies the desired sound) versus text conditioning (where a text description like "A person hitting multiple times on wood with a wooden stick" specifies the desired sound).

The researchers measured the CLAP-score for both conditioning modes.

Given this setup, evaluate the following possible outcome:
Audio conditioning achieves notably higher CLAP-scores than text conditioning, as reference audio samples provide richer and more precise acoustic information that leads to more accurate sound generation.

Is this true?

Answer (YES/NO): YES